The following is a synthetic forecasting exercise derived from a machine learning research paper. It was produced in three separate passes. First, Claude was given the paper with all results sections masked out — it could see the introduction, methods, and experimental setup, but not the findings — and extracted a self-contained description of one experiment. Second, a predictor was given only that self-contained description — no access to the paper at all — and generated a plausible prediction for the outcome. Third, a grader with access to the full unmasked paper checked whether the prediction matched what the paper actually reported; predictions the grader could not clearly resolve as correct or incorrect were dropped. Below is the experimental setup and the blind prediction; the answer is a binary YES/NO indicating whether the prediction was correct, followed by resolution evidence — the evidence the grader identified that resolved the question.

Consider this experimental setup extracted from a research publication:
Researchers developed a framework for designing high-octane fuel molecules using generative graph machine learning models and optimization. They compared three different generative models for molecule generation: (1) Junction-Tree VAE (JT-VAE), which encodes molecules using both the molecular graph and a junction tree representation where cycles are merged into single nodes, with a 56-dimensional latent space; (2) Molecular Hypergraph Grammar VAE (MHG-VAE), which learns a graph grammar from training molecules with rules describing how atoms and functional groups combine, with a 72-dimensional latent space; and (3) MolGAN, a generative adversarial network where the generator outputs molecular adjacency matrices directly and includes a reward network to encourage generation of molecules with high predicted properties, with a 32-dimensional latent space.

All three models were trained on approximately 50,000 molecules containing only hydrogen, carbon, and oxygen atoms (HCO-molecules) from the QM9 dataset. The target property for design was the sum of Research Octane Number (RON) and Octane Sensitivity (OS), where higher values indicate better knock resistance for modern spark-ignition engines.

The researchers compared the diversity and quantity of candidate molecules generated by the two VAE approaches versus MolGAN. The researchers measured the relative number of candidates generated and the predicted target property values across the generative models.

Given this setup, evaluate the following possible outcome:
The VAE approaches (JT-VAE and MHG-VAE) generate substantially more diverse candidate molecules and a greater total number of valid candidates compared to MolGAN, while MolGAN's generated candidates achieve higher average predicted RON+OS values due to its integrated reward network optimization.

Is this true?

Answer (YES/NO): NO